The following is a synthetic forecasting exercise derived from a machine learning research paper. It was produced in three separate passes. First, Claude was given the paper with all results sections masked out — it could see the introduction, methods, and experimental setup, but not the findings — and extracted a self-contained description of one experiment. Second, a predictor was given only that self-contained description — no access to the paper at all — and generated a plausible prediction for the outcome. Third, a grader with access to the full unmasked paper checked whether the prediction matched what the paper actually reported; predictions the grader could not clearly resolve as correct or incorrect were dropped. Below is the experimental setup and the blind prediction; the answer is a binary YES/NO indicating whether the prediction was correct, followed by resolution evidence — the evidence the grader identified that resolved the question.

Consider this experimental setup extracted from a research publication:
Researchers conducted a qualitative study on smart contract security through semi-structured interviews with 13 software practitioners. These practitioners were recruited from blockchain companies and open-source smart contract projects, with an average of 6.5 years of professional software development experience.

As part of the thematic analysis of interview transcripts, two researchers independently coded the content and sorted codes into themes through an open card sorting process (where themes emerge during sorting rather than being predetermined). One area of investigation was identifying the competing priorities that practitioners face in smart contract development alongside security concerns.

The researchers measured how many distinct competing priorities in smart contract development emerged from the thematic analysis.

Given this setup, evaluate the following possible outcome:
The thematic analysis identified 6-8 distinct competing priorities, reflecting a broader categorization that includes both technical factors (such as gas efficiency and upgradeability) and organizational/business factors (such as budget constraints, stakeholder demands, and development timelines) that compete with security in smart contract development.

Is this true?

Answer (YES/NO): YES